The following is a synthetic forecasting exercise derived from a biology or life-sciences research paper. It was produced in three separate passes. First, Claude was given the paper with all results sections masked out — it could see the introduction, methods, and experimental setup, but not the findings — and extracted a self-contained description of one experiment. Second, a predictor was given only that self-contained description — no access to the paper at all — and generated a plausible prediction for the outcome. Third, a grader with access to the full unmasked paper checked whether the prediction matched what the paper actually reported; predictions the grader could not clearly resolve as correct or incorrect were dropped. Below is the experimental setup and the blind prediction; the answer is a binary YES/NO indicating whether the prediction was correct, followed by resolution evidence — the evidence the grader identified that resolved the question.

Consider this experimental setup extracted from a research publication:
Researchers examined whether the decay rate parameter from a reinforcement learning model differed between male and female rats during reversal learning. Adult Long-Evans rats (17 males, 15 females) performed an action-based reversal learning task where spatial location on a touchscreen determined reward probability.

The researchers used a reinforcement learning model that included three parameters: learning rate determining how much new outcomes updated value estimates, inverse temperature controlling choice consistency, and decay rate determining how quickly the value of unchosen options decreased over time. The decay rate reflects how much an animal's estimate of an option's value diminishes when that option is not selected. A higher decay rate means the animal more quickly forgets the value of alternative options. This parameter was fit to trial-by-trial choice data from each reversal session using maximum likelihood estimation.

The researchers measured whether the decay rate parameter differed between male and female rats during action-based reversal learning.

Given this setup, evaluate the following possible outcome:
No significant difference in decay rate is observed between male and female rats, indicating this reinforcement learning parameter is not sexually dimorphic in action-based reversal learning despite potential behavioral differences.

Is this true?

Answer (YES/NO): NO